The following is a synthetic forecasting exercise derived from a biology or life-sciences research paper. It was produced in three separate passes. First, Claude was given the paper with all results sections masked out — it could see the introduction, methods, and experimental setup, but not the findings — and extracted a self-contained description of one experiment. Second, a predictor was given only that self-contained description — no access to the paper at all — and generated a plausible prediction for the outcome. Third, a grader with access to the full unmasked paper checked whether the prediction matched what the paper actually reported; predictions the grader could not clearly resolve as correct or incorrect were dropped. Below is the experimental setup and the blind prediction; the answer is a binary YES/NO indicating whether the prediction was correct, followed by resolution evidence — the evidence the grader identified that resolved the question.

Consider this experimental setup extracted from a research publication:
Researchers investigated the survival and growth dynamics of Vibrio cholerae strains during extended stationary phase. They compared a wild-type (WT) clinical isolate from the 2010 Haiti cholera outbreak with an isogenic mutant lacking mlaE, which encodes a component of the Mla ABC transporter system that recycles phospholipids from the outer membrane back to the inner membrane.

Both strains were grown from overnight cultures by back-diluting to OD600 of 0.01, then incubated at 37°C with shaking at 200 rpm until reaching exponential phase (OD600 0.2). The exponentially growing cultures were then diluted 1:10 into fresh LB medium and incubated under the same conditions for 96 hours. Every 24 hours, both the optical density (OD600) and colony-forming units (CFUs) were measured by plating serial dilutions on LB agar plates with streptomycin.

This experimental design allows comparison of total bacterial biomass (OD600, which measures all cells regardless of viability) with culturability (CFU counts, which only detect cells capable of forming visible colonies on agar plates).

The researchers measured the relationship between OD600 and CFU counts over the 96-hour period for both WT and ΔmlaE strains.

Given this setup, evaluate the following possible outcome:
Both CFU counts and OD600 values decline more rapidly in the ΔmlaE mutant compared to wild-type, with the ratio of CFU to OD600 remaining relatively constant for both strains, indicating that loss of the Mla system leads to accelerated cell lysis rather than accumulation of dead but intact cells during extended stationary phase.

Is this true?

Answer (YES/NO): NO